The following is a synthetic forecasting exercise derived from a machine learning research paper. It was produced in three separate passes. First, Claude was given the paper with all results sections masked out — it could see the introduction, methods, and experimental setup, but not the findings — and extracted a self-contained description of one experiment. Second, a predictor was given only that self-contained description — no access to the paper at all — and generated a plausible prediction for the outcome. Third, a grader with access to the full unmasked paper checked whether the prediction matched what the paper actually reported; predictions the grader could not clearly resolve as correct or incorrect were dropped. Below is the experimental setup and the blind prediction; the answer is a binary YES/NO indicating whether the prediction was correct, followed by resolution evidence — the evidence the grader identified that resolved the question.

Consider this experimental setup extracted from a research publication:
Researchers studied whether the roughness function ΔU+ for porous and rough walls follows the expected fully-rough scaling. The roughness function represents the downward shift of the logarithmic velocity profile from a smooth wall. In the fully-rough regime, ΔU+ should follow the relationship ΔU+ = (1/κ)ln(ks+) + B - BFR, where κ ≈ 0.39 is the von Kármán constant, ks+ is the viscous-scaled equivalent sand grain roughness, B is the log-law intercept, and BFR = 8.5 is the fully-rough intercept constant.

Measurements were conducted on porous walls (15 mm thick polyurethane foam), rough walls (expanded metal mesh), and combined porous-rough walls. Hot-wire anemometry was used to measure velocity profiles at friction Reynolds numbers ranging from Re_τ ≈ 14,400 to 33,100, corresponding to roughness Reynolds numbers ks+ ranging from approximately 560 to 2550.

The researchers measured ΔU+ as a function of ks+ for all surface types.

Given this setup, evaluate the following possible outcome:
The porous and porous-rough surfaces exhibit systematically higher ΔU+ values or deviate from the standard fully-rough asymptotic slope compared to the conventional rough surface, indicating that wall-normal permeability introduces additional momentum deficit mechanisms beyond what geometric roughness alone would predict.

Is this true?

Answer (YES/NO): NO